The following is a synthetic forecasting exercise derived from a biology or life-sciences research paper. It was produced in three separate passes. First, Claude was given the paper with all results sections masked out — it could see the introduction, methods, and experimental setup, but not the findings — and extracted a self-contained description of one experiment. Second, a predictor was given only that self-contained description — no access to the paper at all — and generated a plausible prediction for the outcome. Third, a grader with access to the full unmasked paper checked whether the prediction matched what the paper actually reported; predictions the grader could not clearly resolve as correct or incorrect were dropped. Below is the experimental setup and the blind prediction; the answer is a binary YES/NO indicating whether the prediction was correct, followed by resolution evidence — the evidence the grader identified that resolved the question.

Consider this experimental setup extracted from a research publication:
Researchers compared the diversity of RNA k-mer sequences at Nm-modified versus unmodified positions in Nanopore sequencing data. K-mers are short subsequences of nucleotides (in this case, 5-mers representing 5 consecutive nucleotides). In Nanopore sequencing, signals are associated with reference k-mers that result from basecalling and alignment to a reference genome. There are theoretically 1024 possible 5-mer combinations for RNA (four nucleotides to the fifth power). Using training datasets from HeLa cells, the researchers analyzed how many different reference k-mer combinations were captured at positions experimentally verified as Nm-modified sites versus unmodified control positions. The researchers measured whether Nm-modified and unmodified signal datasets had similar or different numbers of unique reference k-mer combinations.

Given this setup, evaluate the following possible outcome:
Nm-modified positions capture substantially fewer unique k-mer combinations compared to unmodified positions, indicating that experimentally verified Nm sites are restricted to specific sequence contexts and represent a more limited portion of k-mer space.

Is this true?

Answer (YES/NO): YES